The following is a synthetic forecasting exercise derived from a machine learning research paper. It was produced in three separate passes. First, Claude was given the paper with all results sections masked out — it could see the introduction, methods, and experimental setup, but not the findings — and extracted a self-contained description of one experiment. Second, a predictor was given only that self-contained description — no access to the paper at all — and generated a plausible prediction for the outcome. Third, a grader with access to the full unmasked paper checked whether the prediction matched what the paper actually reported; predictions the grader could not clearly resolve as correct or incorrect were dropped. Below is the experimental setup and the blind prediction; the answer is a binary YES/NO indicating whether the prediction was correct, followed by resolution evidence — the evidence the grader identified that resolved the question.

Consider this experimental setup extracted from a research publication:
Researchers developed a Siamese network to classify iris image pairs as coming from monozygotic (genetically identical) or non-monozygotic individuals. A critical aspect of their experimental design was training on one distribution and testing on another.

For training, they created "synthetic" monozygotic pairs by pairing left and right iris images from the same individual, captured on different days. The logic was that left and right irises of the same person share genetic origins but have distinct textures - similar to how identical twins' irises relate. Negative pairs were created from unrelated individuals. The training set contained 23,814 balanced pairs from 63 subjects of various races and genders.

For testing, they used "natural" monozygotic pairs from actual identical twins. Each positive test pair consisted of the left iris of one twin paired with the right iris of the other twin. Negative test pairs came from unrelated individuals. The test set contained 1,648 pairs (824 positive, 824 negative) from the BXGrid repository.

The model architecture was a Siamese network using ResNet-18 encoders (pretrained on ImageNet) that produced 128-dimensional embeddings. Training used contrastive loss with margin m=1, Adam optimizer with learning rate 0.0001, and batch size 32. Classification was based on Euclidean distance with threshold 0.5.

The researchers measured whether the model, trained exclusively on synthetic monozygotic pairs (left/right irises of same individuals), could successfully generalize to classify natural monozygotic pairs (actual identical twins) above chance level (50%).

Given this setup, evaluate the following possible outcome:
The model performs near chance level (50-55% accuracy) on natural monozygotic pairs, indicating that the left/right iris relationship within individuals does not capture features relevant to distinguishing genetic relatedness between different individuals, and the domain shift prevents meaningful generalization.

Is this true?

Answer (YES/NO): NO